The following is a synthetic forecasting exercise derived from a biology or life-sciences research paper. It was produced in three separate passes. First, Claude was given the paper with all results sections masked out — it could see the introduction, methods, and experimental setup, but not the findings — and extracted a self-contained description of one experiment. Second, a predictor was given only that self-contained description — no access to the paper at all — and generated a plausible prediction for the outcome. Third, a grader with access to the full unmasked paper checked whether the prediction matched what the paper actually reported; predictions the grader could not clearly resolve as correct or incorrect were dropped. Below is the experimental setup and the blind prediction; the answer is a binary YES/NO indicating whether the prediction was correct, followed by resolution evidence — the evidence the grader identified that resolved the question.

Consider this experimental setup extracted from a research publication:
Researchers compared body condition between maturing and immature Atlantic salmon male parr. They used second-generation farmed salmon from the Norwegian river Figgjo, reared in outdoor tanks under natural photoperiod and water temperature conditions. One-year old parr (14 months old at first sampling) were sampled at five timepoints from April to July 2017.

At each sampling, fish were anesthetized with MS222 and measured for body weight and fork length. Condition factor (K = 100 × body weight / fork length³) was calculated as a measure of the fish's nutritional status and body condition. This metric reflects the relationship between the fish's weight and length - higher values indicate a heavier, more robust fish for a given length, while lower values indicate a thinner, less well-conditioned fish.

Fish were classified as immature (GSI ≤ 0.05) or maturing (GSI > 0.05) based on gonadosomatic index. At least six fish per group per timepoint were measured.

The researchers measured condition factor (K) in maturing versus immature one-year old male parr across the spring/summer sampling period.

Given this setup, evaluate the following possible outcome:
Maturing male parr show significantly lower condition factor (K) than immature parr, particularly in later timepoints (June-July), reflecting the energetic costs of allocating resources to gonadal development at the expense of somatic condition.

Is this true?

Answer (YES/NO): NO